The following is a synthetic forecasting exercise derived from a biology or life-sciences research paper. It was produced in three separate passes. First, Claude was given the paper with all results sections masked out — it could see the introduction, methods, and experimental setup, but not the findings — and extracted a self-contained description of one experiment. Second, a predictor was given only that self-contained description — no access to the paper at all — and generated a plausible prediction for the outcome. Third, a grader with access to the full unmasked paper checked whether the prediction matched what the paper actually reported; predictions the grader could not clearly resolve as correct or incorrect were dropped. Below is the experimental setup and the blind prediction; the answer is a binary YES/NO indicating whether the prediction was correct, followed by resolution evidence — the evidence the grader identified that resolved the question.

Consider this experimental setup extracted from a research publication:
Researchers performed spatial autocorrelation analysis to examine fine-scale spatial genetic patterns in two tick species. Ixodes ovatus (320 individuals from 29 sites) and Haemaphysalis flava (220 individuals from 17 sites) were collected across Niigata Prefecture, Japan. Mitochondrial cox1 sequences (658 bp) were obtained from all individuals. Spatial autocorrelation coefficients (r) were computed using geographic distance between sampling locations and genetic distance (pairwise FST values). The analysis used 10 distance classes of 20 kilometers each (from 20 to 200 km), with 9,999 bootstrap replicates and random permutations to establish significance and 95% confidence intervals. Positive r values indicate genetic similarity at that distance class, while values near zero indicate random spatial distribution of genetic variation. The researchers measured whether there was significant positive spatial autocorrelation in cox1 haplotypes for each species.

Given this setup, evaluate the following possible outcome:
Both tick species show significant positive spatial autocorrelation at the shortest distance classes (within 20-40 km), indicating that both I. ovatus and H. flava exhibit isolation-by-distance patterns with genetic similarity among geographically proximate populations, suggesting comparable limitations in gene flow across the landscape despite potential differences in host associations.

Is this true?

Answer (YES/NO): NO